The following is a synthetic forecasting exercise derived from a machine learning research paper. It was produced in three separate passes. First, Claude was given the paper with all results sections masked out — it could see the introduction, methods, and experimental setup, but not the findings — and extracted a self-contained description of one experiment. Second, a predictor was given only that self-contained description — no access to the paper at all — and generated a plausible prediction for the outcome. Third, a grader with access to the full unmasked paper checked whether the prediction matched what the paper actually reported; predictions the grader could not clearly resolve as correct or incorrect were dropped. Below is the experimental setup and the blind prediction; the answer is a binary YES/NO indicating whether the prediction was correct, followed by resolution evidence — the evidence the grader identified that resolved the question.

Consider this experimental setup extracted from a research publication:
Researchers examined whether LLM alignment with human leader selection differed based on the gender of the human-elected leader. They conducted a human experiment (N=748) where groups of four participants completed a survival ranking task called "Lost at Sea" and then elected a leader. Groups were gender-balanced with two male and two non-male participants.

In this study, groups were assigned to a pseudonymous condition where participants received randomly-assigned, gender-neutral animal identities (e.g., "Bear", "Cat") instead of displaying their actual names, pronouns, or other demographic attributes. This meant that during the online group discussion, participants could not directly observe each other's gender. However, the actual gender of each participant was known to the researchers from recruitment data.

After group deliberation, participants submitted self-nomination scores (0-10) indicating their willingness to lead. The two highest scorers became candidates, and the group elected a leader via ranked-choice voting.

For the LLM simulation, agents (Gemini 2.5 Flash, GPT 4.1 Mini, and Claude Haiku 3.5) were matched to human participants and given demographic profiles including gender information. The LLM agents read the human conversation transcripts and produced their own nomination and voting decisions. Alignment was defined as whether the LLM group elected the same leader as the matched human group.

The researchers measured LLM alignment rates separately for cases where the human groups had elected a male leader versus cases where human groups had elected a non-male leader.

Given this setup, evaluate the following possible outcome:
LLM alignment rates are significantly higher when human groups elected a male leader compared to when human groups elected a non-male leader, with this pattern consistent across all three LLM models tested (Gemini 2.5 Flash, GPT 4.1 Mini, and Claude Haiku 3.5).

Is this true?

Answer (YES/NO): NO